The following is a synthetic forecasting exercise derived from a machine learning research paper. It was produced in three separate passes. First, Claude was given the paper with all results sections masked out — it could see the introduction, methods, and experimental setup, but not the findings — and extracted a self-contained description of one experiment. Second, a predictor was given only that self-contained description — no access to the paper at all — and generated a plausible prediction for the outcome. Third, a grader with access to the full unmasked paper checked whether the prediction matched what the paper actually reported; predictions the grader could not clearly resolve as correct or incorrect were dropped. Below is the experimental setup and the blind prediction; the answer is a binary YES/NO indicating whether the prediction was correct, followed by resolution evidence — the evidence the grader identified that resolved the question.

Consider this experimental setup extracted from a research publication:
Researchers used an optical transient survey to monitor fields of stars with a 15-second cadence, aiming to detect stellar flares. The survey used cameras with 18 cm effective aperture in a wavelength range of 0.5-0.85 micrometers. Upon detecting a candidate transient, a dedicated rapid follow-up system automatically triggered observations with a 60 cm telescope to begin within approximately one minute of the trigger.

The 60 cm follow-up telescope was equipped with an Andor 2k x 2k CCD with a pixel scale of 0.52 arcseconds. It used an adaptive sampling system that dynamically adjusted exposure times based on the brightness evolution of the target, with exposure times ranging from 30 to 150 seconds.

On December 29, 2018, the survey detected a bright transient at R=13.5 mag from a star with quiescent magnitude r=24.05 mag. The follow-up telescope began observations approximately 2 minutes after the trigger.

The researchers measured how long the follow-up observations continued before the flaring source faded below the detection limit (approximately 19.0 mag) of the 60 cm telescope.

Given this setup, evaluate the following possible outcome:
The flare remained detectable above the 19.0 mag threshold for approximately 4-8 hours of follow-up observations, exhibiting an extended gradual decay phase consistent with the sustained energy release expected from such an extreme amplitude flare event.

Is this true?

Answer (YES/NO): NO